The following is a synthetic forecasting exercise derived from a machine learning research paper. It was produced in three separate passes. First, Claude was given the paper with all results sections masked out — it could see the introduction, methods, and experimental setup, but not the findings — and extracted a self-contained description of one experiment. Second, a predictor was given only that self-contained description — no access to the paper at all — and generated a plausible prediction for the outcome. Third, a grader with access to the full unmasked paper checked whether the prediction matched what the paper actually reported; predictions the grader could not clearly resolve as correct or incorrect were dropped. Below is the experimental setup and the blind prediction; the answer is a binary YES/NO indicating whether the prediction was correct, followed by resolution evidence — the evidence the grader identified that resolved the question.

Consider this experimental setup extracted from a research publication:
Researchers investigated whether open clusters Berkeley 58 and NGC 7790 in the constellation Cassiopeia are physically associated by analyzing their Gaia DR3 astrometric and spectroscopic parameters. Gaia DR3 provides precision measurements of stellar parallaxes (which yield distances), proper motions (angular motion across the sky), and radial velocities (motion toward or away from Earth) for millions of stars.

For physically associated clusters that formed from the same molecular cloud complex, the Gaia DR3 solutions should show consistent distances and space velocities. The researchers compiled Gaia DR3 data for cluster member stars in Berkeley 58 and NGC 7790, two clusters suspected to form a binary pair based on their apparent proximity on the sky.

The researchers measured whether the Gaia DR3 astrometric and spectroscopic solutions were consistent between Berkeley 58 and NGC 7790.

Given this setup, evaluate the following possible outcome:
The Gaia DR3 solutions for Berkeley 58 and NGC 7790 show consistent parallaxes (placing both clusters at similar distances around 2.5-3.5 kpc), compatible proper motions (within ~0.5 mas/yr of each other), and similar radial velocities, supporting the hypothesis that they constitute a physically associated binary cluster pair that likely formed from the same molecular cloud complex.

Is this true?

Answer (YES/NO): YES